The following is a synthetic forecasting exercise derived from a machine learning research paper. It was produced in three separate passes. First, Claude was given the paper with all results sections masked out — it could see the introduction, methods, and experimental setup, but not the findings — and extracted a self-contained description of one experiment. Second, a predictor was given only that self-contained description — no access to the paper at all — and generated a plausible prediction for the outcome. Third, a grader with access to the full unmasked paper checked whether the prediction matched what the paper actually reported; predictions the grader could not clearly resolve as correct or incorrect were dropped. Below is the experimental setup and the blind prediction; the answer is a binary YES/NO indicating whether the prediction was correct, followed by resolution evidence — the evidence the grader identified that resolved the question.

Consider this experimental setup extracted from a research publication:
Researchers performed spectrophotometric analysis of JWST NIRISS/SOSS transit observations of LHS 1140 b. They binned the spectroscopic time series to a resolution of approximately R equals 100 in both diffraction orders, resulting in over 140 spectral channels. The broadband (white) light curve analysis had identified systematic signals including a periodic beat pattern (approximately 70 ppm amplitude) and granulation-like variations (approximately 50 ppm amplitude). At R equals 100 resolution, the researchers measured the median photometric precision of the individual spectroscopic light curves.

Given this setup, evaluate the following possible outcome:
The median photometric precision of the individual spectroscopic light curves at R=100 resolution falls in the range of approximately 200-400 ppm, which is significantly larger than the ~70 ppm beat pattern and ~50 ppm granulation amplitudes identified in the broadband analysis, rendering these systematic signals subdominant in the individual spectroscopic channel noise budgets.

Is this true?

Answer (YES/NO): NO